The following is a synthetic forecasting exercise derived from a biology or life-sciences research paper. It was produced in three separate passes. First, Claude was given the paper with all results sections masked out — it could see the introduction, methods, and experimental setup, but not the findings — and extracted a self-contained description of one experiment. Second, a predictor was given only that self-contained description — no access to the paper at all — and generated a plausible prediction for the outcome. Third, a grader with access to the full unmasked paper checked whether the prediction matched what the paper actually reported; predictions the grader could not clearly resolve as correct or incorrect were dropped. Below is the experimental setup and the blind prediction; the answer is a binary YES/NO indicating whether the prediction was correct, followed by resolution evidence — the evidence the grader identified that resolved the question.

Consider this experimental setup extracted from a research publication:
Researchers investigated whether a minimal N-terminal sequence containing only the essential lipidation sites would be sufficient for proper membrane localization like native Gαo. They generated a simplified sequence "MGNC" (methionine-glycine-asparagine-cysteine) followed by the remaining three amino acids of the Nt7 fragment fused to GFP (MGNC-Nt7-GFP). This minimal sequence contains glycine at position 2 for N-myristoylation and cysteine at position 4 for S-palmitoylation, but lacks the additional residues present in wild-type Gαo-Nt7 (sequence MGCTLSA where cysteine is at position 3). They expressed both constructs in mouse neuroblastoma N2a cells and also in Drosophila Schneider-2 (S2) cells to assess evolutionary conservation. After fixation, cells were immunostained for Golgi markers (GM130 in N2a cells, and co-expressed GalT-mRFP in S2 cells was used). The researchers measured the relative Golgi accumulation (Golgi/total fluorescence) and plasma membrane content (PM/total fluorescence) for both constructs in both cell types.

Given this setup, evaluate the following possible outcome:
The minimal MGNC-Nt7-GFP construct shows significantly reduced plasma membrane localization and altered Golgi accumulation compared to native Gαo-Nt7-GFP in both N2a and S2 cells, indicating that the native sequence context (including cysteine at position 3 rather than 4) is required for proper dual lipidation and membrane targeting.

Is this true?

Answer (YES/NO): NO